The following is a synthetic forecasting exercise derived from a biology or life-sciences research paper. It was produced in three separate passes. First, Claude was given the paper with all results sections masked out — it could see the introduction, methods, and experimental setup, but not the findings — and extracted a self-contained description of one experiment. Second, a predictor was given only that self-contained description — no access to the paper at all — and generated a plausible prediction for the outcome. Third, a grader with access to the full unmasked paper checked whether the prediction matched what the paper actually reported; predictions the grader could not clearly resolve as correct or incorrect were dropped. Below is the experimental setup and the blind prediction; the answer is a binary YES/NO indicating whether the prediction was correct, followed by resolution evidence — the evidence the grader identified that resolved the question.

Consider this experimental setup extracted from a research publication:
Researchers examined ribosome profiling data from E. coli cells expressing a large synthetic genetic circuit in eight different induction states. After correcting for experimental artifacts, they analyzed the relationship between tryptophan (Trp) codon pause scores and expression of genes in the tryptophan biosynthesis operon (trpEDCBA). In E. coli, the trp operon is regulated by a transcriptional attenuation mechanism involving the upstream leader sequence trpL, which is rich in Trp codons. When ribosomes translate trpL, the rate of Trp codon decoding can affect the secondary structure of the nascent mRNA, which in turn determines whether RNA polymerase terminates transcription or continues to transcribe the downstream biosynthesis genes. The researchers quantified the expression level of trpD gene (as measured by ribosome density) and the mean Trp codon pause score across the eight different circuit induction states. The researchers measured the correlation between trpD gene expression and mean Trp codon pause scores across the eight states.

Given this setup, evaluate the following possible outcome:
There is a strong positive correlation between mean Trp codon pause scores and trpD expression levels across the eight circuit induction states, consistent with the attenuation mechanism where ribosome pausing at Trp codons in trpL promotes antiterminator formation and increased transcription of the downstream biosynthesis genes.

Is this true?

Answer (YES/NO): YES